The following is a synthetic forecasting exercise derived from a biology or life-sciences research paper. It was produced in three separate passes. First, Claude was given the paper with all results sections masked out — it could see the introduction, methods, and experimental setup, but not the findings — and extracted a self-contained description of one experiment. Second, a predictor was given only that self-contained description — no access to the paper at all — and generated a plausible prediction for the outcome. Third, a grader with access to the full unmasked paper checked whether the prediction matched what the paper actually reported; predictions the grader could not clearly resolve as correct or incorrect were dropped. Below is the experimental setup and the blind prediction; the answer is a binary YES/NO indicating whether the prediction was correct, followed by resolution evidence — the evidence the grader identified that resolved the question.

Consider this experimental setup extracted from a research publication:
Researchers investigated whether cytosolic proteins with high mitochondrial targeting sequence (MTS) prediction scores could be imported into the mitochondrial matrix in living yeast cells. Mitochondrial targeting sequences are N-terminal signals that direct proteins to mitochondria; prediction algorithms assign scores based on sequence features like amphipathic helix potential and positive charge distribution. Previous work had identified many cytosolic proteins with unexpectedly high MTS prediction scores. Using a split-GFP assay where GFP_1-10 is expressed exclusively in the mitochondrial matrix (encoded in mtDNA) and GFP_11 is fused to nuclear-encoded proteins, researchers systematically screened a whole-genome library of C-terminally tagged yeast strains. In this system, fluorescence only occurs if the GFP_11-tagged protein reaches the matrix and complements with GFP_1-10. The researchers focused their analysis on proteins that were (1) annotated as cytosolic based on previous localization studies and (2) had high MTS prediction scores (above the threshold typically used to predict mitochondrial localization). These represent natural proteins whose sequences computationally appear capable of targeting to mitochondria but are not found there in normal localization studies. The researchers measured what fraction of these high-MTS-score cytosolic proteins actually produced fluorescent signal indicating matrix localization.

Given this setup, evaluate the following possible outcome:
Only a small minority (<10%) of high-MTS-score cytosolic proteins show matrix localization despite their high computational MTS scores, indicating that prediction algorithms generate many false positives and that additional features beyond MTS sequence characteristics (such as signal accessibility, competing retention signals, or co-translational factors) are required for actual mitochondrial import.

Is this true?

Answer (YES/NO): YES